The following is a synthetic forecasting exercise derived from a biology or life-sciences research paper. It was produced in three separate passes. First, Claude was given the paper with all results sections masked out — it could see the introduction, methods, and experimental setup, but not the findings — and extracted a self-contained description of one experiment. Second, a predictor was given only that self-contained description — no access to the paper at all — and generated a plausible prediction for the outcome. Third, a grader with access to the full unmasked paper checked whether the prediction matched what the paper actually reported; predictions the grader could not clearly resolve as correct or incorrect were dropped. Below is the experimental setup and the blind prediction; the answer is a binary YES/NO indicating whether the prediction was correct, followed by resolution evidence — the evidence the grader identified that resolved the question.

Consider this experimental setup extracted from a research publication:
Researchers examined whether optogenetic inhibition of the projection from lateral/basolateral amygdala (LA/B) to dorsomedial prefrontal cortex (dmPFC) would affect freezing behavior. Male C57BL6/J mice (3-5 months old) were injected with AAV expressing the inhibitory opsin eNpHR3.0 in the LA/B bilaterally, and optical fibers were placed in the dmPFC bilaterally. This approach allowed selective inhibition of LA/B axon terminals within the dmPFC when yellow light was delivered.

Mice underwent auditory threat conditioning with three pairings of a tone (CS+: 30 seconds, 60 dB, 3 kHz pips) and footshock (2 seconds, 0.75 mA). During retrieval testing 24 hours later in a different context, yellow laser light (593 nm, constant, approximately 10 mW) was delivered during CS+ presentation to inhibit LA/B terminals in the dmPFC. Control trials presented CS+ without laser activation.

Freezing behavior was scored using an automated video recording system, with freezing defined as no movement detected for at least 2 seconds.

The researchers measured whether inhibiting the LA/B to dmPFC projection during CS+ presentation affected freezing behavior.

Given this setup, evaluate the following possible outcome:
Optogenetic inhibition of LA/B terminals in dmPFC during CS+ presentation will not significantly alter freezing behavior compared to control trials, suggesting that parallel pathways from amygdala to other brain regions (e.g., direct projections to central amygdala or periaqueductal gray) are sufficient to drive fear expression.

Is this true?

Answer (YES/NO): NO